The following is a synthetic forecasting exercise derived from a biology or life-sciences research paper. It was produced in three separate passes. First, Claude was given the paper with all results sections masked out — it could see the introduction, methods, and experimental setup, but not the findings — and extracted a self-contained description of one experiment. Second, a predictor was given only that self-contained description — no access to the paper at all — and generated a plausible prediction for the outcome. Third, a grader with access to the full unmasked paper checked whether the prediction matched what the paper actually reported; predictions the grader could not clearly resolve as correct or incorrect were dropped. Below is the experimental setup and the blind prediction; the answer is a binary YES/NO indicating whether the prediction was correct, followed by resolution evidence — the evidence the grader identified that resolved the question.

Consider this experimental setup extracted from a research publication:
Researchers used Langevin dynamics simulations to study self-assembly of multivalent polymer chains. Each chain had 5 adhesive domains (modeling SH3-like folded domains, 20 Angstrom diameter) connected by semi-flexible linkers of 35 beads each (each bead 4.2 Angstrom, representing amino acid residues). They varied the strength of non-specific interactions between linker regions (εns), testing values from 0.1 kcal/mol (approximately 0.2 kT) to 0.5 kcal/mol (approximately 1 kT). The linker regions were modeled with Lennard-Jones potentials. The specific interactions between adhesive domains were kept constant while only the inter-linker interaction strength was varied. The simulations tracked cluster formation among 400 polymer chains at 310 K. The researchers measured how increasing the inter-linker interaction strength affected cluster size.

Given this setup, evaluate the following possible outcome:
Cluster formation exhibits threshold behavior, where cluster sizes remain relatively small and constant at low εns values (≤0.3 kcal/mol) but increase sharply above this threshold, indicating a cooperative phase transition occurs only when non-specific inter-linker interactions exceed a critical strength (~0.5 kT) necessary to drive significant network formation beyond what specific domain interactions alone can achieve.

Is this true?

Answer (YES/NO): NO